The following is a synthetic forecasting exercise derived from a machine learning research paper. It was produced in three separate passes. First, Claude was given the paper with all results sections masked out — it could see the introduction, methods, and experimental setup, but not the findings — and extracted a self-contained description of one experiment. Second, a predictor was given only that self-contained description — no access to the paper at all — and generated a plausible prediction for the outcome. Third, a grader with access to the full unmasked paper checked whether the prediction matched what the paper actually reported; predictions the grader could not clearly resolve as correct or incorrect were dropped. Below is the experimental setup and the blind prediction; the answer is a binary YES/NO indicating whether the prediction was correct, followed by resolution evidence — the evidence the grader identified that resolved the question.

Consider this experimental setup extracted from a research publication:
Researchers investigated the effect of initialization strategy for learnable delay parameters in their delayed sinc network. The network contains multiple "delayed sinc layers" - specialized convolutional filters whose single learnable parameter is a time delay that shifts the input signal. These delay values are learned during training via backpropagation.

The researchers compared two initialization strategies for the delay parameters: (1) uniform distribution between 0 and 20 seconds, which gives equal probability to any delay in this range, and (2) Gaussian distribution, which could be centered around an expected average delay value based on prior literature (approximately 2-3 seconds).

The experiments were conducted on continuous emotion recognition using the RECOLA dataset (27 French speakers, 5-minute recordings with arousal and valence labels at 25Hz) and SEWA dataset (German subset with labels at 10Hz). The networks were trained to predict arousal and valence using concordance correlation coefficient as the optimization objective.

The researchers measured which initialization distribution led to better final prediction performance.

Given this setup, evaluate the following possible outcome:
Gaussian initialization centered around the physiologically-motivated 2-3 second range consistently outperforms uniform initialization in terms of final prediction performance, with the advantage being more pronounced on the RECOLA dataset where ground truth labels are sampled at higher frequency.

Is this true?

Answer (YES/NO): NO